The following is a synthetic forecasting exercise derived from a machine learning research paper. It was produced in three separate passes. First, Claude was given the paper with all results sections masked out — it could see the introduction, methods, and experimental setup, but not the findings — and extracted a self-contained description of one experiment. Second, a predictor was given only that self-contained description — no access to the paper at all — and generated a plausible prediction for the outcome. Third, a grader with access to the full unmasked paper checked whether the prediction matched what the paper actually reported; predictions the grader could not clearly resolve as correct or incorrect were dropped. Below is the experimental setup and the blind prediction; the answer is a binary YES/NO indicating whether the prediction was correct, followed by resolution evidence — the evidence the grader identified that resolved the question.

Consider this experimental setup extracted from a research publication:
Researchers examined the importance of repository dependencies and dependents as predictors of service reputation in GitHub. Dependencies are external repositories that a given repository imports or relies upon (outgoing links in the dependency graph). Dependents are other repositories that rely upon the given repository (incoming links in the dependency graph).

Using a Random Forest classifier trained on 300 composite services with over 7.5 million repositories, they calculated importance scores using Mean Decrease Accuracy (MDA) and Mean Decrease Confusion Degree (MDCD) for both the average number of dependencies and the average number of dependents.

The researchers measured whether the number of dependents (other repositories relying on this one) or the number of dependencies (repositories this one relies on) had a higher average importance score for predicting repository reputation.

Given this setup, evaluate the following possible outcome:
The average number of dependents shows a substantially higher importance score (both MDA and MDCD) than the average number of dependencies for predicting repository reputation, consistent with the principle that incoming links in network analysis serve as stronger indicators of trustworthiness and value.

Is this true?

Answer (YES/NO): YES